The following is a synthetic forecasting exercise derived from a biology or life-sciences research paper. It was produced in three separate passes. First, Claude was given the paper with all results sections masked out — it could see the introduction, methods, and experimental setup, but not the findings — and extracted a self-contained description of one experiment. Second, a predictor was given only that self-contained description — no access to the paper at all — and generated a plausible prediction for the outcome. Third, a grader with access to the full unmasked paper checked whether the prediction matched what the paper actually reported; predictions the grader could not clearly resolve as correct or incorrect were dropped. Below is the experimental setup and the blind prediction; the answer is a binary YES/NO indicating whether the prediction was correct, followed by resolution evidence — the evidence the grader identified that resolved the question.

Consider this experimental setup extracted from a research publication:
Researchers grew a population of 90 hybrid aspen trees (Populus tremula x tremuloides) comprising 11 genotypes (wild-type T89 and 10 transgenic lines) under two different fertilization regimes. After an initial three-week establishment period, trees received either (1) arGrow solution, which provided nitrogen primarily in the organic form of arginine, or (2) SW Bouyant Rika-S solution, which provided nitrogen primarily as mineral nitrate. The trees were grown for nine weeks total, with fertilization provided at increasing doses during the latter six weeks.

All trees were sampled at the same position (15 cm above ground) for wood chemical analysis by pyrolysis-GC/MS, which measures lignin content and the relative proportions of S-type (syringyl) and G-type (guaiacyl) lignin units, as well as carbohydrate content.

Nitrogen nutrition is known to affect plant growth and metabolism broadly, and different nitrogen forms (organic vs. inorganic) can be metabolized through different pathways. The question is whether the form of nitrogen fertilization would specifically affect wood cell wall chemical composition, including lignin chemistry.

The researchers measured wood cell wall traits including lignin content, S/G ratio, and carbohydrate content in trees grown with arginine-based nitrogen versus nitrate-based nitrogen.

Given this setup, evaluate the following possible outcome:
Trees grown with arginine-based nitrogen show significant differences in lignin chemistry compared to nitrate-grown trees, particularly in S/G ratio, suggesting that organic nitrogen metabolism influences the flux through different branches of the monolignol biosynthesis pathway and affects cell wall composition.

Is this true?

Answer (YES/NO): NO